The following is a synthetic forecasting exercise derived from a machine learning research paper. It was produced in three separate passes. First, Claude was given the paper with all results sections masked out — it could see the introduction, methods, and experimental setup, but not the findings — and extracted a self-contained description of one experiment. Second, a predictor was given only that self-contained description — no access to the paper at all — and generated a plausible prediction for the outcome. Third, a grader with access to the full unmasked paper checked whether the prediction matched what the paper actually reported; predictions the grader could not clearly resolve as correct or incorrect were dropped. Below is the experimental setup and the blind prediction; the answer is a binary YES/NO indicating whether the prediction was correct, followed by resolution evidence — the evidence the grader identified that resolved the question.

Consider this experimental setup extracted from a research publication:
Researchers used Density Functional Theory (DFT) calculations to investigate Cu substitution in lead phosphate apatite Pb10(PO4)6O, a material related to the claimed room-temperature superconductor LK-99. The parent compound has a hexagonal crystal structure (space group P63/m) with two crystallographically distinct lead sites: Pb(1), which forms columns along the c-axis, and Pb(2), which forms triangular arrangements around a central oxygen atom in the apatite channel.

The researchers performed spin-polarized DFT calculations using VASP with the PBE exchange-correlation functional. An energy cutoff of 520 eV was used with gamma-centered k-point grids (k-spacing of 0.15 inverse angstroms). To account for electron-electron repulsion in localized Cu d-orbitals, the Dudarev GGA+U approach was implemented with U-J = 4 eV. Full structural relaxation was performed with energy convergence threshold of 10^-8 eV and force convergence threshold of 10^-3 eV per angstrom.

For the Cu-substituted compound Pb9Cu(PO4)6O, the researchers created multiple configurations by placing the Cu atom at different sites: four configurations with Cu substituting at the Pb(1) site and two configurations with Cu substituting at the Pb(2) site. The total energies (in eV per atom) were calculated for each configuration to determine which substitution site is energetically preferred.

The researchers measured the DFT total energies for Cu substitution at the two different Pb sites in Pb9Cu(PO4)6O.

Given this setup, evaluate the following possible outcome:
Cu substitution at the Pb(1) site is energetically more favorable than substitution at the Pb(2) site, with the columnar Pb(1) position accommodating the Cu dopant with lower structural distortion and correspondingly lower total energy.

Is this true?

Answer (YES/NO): NO